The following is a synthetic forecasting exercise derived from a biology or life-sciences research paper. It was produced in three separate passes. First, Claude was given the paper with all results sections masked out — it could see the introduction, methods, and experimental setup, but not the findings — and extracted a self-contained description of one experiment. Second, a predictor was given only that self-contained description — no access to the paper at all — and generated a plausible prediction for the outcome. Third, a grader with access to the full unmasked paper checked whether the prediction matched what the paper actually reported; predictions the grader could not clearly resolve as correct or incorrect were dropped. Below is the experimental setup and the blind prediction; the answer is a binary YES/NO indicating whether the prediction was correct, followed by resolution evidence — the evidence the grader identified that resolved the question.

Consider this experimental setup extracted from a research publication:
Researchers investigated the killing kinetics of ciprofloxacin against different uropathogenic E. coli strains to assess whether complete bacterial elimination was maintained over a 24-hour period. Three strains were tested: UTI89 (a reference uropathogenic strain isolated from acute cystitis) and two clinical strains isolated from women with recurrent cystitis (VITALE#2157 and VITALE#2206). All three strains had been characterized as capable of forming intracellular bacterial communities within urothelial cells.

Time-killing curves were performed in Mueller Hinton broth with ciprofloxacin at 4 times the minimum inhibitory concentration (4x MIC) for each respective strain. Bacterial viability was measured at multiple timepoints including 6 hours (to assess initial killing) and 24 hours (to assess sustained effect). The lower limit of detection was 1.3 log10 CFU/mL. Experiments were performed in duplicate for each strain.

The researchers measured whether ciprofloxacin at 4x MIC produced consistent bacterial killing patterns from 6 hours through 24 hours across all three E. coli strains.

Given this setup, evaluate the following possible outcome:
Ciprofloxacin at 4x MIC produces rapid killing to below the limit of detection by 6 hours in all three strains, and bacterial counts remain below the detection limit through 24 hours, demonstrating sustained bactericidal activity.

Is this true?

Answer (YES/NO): NO